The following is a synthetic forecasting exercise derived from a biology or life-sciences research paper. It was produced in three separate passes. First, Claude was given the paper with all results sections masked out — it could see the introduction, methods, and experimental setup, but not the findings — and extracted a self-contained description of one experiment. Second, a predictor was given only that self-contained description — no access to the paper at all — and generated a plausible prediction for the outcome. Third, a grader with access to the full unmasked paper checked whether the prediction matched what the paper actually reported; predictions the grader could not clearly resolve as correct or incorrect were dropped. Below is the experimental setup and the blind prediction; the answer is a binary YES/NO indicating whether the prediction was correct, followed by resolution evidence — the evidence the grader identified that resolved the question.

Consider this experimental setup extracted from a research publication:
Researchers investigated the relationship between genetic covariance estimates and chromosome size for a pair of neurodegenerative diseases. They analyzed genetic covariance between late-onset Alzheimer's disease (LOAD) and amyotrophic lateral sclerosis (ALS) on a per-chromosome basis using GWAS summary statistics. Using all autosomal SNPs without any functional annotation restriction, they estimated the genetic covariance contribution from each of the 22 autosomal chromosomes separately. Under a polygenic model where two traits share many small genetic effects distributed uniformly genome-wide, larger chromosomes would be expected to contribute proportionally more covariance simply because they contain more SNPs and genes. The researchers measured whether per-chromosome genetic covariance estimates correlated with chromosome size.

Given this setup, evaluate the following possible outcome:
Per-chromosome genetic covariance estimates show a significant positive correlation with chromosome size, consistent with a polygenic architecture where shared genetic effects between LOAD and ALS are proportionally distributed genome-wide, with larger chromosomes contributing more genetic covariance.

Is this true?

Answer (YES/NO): NO